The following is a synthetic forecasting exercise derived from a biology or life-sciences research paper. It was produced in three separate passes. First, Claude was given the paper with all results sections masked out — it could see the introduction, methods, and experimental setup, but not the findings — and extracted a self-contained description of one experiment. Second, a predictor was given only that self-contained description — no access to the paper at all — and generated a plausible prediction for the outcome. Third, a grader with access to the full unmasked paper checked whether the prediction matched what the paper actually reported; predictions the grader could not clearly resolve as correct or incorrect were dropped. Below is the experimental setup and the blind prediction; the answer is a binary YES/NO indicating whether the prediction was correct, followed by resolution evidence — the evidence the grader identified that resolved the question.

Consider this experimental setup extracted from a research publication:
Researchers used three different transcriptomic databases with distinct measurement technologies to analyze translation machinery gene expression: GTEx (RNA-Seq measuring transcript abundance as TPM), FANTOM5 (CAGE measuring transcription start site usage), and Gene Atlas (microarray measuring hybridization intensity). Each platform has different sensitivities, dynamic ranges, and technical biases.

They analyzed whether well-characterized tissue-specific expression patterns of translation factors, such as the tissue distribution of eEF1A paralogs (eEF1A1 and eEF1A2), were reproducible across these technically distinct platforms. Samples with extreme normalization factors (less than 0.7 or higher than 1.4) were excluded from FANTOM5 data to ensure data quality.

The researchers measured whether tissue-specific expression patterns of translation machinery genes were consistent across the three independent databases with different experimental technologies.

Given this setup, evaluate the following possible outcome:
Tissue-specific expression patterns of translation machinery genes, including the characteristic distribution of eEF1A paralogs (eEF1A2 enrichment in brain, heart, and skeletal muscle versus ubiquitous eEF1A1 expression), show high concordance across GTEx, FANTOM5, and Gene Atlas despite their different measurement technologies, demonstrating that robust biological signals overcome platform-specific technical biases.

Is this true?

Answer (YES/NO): YES